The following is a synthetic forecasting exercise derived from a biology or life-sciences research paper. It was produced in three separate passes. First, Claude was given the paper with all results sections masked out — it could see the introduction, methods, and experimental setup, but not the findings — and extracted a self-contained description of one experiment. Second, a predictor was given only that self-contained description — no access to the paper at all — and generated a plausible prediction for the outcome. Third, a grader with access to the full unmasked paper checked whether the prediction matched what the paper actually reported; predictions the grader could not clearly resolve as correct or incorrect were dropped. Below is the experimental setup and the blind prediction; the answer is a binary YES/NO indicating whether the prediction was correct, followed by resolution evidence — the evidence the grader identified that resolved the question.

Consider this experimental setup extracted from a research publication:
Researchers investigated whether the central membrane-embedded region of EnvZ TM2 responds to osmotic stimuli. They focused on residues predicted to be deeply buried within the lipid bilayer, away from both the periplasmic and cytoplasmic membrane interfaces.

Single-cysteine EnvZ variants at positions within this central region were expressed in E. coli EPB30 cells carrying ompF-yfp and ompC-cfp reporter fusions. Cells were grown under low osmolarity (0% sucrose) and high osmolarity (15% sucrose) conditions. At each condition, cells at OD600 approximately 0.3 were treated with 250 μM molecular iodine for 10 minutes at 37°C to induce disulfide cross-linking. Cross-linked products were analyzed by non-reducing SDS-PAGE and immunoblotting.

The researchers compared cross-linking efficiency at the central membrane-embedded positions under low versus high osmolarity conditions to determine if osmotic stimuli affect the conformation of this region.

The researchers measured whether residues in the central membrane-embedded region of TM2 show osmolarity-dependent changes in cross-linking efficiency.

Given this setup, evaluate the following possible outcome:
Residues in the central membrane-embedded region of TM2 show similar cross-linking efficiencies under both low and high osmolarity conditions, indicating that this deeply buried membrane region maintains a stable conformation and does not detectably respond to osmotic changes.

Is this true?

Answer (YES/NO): YES